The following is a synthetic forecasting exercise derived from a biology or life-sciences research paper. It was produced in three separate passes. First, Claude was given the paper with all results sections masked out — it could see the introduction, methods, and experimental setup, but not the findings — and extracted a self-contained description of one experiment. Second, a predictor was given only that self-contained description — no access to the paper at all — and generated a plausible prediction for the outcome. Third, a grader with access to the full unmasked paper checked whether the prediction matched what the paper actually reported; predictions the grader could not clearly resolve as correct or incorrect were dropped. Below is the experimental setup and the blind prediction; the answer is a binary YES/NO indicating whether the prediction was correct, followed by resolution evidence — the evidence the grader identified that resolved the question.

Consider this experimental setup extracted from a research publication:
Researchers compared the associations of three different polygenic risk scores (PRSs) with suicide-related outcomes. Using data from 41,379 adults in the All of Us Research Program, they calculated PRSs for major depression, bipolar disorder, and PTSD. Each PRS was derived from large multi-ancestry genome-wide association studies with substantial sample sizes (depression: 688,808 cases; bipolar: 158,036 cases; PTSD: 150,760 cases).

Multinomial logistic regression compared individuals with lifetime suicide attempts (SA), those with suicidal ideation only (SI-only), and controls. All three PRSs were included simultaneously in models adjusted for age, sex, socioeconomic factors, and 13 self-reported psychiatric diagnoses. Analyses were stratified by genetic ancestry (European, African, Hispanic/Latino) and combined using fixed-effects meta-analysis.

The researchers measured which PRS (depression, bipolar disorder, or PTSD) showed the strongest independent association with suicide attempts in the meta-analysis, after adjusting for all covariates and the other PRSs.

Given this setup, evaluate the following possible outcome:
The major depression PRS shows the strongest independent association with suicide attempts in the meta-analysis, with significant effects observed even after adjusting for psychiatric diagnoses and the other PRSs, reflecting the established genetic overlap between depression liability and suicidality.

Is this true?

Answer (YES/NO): YES